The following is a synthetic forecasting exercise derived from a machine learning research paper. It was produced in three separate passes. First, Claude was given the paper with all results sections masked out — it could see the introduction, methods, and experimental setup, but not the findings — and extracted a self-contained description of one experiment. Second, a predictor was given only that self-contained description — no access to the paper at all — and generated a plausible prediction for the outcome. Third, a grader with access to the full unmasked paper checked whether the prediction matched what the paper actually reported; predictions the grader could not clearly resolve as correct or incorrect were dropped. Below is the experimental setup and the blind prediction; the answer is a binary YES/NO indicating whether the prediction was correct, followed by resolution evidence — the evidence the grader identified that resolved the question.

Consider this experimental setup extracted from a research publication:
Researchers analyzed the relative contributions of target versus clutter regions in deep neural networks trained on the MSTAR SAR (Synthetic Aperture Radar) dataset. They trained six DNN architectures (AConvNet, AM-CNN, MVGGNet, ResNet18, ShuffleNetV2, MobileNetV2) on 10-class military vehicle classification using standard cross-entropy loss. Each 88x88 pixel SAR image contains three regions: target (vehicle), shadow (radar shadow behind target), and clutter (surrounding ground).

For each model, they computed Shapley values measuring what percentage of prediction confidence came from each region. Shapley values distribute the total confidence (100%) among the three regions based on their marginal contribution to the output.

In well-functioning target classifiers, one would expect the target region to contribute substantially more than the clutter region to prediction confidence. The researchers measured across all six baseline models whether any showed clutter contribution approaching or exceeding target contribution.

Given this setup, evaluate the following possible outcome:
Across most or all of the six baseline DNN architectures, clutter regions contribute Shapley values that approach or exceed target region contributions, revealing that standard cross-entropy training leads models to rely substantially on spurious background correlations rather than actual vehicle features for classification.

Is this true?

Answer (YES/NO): YES